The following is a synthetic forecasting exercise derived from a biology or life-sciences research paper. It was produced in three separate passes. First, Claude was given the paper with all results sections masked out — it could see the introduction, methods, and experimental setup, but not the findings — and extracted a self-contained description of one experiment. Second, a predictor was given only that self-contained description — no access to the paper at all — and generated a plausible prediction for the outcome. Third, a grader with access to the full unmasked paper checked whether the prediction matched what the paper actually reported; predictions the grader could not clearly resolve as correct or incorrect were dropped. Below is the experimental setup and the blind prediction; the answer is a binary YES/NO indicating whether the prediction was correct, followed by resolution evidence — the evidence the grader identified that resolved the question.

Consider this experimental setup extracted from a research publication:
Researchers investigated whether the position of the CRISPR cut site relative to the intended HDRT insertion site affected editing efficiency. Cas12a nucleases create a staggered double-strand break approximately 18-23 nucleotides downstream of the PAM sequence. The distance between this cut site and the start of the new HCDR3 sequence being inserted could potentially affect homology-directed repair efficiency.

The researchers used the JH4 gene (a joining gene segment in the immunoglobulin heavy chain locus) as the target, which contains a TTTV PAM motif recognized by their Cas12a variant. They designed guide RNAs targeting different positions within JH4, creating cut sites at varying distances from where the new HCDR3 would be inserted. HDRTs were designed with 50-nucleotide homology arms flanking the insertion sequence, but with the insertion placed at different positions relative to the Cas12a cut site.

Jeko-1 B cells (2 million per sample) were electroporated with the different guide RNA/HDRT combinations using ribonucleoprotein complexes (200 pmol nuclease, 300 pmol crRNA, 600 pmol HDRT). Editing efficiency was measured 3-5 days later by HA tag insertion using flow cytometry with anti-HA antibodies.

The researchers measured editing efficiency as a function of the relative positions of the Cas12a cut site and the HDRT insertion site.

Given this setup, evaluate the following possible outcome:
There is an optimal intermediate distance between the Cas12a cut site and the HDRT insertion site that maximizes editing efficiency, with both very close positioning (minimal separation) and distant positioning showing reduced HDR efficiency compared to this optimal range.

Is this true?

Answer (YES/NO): NO